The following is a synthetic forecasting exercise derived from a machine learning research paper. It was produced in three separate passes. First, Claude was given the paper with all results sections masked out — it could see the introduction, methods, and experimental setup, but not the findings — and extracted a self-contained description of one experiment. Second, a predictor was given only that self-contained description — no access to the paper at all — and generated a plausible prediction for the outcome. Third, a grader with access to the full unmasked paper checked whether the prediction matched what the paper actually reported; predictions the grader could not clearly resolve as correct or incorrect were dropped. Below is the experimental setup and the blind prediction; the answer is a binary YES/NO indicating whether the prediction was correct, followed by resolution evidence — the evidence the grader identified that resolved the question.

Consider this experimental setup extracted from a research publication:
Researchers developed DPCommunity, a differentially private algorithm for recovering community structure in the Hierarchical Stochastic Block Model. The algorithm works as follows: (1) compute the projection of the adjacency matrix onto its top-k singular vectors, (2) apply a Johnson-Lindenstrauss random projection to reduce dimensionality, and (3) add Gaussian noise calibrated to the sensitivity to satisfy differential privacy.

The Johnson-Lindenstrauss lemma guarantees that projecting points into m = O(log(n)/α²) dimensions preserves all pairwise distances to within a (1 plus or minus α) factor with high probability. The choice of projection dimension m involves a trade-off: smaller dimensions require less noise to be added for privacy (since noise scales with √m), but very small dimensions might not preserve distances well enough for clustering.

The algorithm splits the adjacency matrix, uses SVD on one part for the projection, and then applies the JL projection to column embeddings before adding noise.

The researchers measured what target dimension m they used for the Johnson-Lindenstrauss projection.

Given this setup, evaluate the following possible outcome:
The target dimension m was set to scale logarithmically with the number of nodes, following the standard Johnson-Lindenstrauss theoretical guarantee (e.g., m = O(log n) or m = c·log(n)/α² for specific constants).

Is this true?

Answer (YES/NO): YES